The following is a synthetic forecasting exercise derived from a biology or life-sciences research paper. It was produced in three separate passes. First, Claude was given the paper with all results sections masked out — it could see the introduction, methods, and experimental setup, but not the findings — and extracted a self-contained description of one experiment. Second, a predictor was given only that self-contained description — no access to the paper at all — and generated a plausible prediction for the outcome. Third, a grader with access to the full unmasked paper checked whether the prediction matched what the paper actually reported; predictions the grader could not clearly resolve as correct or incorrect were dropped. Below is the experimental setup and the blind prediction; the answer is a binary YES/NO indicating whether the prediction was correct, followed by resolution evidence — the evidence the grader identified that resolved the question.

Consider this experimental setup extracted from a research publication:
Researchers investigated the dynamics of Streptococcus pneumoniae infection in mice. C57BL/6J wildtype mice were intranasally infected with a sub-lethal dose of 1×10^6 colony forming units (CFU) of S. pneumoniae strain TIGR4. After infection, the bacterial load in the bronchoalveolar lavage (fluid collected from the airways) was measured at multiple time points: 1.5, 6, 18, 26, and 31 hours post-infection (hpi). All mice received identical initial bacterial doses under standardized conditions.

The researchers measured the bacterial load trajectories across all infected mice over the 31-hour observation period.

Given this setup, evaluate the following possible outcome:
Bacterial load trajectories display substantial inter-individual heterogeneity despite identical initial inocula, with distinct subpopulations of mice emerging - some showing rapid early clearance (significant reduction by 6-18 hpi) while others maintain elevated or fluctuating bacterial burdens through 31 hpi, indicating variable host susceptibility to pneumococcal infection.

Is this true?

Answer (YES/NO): YES